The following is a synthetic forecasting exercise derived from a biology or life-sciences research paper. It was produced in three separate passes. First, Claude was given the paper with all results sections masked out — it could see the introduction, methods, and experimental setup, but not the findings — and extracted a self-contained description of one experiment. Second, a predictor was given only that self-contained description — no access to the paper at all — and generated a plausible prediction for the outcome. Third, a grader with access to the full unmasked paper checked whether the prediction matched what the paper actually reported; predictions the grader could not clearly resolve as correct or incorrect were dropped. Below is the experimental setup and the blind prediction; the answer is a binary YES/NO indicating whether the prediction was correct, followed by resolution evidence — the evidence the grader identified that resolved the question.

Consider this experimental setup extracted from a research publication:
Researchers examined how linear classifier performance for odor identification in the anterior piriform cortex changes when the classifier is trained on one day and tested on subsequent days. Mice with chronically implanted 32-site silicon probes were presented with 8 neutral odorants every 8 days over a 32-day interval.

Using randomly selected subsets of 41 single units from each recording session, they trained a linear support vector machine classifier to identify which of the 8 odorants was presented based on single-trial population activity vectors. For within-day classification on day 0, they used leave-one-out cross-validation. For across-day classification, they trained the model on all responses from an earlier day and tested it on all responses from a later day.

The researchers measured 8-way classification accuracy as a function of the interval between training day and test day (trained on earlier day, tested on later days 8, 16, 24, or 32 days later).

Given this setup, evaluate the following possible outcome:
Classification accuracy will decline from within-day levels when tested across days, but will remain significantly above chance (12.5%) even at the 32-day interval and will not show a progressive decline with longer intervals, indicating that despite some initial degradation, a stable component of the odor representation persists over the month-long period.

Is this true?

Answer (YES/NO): NO